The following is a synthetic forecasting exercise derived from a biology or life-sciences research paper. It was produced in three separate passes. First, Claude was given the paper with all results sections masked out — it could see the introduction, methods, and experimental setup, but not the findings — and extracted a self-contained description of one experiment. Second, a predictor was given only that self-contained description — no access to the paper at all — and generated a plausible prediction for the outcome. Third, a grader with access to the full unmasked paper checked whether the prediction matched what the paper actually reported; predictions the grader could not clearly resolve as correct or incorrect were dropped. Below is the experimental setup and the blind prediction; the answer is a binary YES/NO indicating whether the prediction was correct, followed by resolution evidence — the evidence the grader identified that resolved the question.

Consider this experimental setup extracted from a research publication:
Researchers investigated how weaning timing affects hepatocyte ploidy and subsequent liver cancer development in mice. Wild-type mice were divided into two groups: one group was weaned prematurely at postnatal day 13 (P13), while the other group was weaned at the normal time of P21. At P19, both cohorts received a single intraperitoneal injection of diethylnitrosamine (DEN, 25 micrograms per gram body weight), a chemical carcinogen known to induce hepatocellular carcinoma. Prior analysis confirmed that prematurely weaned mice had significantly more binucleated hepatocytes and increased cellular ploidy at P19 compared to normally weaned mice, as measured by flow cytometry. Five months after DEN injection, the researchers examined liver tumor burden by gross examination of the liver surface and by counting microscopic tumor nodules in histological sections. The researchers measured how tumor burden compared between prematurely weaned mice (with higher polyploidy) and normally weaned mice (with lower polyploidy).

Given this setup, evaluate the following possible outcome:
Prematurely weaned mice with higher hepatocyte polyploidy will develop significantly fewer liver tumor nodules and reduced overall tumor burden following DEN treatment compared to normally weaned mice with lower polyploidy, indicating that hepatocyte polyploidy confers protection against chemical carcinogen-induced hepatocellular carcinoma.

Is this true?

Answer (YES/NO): YES